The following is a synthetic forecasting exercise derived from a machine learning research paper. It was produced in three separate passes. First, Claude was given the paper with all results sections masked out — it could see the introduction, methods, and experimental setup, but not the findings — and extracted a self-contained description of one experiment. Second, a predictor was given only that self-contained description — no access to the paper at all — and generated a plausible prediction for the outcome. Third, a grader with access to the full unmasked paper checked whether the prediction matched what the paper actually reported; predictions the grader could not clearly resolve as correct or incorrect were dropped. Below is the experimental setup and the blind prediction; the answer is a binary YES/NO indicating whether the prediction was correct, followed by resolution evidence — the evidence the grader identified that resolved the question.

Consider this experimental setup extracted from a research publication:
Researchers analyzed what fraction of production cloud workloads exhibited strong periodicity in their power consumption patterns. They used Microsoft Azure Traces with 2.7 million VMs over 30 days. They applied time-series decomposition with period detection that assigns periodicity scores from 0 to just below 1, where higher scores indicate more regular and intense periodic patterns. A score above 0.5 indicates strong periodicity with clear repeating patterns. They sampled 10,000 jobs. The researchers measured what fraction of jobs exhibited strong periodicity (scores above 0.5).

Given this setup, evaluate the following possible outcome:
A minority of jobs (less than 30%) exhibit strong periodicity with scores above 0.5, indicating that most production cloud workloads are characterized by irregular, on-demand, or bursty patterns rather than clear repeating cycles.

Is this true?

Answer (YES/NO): NO